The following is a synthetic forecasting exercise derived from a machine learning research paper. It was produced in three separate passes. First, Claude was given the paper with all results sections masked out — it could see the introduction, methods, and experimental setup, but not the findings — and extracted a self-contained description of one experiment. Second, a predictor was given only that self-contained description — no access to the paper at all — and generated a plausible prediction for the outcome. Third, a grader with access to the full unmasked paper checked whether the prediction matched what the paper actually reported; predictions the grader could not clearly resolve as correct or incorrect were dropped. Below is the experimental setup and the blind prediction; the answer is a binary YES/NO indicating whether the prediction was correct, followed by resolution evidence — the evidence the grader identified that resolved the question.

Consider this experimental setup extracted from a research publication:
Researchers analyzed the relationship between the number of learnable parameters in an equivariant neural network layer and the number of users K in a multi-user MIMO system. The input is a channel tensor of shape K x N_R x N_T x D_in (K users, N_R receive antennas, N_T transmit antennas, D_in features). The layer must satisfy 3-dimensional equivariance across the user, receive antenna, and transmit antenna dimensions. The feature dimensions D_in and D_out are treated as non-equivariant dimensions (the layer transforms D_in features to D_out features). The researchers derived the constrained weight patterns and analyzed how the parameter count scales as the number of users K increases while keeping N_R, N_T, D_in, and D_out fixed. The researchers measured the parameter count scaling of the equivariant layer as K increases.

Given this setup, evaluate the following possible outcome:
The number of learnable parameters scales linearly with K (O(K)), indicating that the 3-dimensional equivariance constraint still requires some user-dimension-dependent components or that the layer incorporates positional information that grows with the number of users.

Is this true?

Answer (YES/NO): NO